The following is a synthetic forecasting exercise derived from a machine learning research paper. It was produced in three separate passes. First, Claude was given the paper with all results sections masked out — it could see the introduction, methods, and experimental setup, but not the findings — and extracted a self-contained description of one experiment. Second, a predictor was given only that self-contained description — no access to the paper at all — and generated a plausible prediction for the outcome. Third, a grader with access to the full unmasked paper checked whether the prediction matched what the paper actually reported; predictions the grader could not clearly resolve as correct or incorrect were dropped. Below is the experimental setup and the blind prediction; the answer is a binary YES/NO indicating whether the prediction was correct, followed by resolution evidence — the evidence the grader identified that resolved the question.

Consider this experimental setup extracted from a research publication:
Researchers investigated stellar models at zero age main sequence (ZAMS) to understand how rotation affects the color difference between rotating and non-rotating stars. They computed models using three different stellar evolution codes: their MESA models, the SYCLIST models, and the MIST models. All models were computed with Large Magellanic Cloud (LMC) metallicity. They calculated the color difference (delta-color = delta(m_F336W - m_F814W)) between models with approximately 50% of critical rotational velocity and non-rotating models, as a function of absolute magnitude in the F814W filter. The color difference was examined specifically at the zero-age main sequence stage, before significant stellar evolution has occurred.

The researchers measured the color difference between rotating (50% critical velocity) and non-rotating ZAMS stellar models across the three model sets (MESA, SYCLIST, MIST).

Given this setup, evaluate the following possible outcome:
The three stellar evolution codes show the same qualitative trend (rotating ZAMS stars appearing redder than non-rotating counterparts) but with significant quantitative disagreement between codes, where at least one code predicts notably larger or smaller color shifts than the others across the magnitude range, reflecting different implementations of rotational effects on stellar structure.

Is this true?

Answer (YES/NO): NO